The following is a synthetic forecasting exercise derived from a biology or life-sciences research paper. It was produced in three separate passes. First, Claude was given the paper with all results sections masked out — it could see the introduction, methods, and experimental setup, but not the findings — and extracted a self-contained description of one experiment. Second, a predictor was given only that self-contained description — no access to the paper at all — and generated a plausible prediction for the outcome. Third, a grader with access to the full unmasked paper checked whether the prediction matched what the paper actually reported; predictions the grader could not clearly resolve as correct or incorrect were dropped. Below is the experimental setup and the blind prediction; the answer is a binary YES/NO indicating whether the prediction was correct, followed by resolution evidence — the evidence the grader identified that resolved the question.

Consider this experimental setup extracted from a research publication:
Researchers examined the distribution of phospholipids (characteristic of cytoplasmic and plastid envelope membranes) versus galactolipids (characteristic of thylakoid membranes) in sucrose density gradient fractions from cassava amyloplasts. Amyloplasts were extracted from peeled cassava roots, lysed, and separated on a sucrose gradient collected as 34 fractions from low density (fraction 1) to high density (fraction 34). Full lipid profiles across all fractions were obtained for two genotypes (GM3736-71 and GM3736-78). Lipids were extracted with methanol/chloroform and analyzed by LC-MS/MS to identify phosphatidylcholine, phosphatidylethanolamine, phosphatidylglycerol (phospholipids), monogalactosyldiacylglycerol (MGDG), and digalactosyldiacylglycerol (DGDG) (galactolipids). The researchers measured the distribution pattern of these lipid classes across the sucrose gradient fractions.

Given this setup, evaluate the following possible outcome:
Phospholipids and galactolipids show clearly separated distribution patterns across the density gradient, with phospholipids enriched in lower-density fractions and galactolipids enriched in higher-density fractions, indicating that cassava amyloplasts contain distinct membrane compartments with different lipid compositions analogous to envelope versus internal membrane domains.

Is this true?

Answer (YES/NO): NO